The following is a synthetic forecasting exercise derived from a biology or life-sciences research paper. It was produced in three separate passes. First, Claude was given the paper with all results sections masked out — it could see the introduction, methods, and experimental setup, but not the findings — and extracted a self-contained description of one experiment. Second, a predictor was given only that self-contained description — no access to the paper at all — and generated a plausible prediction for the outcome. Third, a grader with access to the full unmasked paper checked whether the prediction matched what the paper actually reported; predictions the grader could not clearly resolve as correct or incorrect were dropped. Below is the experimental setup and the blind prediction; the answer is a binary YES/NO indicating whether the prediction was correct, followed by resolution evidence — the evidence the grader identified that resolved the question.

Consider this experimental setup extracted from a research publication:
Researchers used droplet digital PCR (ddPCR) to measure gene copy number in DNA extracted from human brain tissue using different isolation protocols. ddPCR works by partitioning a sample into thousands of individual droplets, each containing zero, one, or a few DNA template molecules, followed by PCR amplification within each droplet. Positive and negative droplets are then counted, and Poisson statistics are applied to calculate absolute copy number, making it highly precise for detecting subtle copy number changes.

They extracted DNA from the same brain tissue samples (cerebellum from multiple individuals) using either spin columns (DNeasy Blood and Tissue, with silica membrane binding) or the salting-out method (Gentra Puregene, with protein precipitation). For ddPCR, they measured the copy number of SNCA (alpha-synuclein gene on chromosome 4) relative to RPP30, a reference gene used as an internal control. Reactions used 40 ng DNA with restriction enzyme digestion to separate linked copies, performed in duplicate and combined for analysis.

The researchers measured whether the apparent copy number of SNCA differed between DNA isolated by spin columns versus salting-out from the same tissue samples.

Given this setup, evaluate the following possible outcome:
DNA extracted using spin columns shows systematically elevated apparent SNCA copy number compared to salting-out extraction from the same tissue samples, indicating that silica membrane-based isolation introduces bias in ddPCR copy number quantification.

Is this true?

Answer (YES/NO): NO